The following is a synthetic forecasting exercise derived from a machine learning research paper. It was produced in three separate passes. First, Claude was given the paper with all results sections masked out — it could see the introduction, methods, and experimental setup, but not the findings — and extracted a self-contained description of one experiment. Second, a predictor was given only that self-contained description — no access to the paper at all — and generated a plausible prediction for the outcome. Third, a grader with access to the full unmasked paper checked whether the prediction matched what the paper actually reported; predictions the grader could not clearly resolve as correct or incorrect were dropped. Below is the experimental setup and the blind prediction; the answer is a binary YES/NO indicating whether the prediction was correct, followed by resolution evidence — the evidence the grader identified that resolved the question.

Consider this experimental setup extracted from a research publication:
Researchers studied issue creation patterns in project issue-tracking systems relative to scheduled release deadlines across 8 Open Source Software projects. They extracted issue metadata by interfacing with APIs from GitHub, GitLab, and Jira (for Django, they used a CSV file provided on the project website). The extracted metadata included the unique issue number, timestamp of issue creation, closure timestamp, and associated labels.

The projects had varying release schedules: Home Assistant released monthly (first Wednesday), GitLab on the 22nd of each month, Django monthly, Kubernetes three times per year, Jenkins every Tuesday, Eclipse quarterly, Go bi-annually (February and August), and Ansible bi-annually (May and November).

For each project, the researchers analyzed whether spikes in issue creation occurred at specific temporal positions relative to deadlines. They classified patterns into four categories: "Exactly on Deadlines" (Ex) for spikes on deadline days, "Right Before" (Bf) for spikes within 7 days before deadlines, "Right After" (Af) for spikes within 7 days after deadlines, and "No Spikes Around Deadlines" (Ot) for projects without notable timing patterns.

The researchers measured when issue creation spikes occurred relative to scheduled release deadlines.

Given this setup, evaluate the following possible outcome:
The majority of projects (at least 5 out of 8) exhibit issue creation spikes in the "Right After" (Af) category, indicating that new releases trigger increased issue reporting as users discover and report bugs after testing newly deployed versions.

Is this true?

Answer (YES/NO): NO